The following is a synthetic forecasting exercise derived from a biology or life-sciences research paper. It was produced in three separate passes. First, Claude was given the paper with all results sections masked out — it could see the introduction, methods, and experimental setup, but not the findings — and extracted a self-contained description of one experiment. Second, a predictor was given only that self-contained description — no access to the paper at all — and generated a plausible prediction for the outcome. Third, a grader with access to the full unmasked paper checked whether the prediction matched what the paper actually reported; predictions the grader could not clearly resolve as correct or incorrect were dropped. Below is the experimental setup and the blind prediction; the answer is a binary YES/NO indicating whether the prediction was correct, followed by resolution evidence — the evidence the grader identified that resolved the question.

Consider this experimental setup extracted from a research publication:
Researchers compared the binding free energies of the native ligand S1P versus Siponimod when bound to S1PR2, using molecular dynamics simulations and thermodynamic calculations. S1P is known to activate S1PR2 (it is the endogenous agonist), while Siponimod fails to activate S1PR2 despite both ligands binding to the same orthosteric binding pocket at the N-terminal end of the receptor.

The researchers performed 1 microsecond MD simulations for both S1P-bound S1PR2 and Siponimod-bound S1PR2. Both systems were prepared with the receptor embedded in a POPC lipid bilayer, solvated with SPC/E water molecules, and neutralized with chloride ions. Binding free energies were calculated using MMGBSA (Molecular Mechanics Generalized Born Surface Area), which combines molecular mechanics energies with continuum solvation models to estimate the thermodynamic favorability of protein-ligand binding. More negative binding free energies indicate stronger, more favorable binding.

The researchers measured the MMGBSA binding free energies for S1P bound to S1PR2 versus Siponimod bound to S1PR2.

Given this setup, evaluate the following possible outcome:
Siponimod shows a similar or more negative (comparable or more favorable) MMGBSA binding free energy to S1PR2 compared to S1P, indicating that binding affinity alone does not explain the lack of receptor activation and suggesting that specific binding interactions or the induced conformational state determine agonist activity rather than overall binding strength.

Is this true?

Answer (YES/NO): NO